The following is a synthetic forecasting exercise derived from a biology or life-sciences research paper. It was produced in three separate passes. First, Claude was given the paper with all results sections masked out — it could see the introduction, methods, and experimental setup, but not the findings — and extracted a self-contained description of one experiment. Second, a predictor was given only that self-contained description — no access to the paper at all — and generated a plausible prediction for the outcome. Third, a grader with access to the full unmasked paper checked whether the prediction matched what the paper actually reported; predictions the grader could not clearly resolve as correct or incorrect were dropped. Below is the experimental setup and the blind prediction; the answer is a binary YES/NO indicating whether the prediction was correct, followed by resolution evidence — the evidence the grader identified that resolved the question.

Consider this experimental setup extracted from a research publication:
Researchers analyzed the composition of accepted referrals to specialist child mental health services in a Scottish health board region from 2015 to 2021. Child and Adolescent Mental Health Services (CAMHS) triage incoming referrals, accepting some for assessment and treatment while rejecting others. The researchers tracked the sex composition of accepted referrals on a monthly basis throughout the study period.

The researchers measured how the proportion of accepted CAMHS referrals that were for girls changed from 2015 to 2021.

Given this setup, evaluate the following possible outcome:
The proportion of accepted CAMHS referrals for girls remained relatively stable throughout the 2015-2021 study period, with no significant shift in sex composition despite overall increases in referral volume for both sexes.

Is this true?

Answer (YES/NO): NO